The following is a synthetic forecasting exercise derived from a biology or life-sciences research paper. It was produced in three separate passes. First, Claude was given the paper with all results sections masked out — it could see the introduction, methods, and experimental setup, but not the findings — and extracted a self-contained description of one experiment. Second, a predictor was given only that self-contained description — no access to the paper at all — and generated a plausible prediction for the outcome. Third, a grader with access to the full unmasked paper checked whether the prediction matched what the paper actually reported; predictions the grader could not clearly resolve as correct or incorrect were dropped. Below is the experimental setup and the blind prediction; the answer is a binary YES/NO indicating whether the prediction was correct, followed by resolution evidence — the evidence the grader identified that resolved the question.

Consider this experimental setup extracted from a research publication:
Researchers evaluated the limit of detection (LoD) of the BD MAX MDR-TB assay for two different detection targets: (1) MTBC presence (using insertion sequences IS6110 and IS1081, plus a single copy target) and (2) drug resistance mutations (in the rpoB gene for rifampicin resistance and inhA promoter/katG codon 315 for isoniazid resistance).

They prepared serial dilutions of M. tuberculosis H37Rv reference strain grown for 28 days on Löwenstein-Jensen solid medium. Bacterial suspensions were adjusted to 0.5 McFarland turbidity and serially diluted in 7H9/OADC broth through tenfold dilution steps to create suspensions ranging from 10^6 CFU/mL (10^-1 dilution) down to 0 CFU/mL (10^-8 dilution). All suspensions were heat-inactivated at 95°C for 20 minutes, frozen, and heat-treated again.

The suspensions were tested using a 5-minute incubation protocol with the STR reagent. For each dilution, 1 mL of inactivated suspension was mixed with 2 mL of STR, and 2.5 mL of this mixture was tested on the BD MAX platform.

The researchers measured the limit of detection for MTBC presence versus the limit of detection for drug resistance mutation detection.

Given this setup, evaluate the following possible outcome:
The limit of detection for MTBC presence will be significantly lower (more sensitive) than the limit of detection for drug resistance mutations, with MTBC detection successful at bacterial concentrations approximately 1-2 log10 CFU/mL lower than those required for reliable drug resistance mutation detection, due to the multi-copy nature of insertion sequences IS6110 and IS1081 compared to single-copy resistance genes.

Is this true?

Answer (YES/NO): YES